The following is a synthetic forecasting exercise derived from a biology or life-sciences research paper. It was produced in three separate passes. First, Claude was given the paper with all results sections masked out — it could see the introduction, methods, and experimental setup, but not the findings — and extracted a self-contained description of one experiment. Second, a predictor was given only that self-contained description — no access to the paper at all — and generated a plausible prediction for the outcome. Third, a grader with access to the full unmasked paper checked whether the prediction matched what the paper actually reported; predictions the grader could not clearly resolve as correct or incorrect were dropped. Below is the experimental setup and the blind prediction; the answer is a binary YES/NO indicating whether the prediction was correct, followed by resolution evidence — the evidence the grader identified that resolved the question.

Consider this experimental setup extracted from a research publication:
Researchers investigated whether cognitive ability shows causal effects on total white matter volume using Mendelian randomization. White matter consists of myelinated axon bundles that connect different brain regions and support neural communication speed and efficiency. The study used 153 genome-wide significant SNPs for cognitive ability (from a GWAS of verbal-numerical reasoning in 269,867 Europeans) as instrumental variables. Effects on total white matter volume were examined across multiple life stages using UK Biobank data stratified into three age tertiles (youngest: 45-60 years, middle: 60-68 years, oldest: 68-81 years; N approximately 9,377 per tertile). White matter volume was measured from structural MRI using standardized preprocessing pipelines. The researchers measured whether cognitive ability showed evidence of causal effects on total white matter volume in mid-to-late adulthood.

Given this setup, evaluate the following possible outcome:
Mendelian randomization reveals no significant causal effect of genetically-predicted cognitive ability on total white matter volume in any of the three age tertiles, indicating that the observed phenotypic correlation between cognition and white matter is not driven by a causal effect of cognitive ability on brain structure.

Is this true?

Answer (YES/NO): YES